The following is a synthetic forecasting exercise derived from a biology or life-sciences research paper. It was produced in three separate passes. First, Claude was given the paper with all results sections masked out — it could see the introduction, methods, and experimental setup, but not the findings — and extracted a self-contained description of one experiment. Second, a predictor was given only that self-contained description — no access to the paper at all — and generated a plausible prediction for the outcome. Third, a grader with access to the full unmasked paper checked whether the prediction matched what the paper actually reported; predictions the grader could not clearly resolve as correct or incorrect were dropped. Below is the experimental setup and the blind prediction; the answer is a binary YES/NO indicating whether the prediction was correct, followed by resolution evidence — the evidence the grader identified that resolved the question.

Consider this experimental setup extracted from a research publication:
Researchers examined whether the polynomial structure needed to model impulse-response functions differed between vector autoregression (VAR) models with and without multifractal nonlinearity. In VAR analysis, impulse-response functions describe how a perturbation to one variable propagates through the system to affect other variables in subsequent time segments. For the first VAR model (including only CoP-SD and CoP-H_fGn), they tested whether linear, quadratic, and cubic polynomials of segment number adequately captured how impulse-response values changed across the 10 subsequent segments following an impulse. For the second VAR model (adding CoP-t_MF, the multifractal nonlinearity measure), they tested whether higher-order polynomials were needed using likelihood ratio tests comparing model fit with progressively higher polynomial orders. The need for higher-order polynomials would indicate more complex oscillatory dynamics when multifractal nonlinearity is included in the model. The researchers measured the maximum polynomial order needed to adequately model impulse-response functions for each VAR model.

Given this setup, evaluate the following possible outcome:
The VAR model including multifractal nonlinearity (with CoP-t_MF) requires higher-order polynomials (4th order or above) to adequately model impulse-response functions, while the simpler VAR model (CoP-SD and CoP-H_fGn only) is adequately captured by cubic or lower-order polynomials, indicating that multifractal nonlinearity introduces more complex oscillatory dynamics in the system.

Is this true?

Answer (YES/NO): YES